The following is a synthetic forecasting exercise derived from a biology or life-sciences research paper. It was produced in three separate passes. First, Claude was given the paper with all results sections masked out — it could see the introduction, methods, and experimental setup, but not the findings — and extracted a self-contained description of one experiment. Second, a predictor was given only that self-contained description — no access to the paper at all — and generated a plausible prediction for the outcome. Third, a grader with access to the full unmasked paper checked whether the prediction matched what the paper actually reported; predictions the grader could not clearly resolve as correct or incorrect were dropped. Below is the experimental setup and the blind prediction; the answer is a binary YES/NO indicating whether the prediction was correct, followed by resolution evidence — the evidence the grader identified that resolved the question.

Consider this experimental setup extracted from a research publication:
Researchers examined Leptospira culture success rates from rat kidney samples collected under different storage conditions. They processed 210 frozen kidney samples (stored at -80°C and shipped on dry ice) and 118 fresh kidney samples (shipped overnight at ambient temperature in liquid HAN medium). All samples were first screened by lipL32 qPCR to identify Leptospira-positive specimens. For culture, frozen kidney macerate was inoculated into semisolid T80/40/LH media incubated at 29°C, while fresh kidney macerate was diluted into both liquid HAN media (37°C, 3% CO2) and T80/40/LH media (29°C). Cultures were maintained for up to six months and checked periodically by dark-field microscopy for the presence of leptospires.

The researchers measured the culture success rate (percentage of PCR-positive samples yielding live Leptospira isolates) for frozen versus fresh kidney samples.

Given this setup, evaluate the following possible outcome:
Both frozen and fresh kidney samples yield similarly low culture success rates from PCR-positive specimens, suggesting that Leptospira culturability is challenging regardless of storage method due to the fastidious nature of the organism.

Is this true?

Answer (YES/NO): NO